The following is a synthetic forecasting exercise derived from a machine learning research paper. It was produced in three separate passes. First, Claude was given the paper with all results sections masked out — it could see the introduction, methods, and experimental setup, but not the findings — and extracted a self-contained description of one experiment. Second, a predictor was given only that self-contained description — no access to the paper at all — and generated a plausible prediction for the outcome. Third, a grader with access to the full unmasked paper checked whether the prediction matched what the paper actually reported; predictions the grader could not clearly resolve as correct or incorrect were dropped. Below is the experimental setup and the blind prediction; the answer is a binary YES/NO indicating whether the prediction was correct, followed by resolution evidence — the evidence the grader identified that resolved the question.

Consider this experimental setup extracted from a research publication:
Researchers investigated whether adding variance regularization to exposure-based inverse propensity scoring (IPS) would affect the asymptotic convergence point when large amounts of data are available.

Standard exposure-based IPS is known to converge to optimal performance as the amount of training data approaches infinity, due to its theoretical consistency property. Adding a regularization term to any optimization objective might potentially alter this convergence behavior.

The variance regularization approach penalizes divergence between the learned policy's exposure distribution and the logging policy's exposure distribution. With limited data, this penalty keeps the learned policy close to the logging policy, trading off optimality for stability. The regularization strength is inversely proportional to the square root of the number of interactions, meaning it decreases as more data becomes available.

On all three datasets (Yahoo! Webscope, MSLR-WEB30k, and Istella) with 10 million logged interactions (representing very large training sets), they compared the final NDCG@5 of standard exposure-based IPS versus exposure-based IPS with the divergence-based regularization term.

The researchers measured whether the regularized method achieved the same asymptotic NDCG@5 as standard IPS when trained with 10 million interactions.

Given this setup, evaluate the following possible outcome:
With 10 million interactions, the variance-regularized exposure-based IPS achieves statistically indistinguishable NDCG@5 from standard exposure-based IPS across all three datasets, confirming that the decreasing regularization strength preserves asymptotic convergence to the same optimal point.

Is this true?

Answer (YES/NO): YES